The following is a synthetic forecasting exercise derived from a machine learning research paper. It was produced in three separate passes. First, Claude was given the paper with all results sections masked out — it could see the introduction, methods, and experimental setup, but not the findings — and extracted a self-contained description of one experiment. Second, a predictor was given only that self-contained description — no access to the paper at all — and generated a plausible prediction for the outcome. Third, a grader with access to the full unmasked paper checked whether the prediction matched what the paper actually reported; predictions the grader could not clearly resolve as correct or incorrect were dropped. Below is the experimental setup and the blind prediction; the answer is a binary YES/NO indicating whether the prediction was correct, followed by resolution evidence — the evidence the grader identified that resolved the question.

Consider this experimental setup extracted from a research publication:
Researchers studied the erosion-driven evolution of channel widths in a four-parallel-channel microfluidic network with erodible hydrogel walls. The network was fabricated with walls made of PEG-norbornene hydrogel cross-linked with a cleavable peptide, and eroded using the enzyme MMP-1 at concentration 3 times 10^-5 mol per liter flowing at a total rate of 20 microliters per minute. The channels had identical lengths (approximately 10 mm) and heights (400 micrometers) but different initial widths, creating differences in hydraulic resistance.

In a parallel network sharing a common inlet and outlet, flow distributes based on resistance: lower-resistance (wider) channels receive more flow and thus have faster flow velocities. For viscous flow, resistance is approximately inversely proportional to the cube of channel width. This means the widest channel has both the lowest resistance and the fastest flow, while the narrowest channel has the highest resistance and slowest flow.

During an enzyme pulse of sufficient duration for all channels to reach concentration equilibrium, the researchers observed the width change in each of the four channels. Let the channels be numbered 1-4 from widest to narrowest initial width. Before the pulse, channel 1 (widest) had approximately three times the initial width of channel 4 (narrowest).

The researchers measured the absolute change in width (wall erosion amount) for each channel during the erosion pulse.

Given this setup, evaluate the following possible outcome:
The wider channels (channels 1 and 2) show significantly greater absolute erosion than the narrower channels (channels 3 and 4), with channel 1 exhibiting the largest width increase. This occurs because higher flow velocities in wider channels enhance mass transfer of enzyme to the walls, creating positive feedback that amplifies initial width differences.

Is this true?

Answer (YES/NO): NO